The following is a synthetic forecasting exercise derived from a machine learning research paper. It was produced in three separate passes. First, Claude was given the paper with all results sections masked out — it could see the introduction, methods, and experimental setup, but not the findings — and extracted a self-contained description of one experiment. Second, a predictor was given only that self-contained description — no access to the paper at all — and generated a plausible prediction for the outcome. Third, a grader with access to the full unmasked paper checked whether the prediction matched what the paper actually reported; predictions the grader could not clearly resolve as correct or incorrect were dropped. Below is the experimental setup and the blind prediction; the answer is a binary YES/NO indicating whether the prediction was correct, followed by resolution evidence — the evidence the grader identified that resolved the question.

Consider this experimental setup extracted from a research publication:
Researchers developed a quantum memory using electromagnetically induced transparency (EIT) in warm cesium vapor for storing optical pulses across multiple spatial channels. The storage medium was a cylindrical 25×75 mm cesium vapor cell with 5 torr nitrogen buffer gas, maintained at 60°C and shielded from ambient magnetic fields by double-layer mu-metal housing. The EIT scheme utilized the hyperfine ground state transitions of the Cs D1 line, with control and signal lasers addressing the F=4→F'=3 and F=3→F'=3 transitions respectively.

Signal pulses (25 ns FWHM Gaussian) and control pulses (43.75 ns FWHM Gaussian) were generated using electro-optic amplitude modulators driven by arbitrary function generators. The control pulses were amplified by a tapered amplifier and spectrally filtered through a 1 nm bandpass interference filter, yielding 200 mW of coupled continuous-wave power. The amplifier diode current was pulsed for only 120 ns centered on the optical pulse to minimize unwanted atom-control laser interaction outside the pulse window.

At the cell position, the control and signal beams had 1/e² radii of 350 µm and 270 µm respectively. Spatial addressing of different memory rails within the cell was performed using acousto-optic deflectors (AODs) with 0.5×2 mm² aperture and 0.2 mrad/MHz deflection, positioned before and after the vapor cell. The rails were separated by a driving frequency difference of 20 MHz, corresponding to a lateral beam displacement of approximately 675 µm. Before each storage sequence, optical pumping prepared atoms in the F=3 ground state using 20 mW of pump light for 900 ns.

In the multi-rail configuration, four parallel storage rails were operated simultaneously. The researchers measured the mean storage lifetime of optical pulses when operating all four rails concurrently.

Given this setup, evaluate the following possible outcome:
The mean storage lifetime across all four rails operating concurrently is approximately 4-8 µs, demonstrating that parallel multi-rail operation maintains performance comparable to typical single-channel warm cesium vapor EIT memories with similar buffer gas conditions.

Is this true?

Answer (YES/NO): NO